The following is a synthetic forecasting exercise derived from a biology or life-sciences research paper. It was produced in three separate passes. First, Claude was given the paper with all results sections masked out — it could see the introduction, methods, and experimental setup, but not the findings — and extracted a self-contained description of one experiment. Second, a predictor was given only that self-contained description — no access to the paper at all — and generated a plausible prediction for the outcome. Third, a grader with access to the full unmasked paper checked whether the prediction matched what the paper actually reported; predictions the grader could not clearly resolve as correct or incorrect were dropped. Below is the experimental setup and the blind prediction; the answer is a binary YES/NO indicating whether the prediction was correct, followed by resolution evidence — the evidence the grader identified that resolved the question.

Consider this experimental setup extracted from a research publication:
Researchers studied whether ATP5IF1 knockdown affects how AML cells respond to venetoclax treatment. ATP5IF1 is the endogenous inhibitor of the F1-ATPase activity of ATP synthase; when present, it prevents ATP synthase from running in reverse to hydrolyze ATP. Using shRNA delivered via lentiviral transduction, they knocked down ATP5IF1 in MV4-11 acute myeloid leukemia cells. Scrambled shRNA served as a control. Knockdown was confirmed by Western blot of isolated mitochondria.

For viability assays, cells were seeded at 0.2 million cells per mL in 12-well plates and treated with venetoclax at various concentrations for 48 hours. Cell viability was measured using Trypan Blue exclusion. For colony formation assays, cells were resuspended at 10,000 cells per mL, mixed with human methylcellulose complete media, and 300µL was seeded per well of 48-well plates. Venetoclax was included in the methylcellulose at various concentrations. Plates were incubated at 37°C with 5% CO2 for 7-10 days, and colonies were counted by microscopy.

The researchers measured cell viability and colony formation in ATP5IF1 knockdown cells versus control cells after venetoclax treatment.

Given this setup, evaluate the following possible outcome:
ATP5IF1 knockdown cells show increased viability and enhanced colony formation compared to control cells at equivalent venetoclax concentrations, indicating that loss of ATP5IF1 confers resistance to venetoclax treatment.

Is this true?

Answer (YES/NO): YES